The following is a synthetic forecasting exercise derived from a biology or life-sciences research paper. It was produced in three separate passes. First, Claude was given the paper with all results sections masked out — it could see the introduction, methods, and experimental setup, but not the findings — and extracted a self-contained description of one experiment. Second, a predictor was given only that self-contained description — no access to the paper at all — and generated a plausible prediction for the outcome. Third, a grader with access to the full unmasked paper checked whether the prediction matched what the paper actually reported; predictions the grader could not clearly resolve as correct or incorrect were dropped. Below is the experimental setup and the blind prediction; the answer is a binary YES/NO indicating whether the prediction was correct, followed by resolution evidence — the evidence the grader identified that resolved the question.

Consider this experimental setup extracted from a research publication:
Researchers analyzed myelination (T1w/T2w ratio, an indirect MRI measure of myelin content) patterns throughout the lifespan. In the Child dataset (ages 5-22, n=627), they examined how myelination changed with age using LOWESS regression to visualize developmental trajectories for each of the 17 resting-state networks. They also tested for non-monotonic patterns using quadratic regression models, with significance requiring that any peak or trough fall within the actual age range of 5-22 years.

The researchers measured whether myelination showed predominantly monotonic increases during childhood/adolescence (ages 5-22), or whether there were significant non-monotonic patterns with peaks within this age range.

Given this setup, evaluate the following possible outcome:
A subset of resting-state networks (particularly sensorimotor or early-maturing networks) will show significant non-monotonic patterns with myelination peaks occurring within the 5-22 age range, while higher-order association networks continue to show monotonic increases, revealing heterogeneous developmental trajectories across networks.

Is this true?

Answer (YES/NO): NO